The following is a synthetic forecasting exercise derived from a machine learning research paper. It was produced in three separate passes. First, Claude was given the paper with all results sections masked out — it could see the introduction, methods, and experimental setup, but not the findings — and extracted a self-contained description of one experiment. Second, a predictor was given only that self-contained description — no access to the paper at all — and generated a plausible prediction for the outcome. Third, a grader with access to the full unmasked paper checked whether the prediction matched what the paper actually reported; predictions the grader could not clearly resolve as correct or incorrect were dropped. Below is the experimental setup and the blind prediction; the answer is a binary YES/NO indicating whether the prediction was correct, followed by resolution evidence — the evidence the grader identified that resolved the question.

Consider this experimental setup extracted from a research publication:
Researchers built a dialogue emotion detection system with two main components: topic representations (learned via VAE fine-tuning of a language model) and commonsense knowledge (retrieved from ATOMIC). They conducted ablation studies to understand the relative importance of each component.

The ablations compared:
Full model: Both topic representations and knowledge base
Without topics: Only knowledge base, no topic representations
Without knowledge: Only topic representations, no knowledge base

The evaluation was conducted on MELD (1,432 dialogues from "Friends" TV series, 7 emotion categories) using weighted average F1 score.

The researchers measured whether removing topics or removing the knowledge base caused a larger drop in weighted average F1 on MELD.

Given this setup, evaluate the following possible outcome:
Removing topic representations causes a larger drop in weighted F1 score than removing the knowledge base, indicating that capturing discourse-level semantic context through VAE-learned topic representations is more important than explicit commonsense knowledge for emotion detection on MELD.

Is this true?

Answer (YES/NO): NO